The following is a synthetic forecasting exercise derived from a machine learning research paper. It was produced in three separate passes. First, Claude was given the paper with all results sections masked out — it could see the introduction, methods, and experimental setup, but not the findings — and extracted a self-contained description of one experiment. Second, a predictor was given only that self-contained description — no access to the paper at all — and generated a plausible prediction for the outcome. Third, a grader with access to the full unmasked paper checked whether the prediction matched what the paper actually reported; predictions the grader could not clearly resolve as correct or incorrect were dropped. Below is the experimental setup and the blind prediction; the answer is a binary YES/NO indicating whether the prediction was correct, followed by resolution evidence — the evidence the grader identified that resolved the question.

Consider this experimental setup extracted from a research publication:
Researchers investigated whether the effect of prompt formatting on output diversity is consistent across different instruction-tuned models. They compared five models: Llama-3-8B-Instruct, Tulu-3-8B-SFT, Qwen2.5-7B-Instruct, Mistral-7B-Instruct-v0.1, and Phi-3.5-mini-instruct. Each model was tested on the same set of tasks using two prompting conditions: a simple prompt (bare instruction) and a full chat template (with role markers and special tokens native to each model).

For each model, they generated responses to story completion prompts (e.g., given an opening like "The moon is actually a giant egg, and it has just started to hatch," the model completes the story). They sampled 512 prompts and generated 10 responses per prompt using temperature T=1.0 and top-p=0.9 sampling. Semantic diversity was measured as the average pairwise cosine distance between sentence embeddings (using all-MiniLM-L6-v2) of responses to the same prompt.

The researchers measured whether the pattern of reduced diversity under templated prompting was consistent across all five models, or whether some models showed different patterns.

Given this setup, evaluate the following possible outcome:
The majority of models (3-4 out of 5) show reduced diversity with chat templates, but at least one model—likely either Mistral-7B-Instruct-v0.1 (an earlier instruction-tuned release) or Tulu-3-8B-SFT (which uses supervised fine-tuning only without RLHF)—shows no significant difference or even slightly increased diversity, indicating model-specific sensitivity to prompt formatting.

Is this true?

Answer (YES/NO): NO